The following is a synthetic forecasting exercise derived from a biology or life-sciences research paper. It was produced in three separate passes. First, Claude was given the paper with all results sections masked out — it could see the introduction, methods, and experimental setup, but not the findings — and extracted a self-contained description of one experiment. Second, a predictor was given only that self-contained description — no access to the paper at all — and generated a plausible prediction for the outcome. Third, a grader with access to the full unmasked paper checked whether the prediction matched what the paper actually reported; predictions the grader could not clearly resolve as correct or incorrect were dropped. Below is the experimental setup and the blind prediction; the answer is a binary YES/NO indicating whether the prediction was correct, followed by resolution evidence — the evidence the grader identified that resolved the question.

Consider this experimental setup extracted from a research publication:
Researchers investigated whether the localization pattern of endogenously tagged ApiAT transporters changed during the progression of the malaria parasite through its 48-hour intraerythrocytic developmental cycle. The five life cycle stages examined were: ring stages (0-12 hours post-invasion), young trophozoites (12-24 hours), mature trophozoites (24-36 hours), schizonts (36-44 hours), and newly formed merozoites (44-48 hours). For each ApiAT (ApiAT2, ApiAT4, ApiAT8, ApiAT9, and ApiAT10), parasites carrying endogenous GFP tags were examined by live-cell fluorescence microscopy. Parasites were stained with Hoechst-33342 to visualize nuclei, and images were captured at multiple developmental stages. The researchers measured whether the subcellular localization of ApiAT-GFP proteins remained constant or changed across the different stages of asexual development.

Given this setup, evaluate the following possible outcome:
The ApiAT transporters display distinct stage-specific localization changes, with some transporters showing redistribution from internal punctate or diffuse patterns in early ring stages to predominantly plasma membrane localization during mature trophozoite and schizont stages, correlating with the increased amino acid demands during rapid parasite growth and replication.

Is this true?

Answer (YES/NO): NO